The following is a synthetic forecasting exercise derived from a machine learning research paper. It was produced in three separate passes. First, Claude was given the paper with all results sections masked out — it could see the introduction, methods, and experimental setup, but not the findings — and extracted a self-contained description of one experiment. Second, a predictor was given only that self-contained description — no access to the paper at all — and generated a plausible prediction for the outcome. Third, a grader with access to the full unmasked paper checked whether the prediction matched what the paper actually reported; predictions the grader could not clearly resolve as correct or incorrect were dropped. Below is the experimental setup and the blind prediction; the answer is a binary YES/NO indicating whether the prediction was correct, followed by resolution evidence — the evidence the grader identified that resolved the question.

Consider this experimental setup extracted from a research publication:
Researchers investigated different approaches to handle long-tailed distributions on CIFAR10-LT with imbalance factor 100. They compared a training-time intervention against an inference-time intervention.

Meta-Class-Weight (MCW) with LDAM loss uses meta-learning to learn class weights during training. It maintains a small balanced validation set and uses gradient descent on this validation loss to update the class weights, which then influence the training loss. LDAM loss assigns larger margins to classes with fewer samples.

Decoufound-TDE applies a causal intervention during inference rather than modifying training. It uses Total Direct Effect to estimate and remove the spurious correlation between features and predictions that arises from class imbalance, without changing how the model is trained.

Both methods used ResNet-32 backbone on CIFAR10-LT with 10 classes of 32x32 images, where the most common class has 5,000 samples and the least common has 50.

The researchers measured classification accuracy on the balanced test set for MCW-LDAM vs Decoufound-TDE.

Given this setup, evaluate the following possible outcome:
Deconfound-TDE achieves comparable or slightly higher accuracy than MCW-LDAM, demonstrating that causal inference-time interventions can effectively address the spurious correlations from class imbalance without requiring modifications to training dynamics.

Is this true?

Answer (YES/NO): YES